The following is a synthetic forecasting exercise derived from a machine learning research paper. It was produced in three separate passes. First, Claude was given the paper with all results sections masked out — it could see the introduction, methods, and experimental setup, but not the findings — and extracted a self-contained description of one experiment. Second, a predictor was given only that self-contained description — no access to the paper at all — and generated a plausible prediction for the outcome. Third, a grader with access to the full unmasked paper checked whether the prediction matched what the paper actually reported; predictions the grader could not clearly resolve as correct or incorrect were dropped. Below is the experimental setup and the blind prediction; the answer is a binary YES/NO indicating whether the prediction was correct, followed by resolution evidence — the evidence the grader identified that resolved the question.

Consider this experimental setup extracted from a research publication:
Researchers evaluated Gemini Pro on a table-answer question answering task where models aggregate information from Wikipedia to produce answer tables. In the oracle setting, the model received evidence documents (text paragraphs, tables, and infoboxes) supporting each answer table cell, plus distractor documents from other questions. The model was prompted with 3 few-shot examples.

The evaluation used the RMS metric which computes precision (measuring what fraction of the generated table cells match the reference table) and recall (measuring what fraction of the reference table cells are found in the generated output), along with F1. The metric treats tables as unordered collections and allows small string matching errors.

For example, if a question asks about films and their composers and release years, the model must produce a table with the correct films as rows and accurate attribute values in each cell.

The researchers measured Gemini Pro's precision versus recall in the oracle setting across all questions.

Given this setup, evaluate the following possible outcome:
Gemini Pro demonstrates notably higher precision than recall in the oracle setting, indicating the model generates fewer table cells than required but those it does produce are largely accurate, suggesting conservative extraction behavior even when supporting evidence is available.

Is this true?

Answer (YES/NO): YES